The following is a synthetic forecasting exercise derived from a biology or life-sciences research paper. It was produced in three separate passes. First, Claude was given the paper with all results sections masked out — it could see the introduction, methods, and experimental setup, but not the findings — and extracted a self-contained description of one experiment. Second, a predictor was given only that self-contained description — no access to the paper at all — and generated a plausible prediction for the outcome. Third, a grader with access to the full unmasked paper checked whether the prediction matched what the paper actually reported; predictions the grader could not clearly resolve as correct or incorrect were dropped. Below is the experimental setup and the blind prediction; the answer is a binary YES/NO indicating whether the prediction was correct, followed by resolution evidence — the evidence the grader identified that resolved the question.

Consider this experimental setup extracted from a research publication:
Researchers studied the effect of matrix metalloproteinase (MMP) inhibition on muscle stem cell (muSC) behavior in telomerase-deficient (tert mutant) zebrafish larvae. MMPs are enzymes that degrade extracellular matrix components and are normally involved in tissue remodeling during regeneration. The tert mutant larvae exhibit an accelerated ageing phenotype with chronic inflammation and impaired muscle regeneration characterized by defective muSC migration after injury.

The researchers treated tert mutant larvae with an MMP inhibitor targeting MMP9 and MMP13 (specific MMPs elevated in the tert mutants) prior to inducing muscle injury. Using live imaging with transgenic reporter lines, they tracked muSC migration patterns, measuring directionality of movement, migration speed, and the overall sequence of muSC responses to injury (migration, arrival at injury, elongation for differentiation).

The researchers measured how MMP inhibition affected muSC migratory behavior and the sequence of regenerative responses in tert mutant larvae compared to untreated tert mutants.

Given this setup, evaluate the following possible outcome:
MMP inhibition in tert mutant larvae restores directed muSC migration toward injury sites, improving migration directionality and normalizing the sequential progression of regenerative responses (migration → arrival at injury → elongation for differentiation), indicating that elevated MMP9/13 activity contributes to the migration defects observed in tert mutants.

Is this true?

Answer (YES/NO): NO